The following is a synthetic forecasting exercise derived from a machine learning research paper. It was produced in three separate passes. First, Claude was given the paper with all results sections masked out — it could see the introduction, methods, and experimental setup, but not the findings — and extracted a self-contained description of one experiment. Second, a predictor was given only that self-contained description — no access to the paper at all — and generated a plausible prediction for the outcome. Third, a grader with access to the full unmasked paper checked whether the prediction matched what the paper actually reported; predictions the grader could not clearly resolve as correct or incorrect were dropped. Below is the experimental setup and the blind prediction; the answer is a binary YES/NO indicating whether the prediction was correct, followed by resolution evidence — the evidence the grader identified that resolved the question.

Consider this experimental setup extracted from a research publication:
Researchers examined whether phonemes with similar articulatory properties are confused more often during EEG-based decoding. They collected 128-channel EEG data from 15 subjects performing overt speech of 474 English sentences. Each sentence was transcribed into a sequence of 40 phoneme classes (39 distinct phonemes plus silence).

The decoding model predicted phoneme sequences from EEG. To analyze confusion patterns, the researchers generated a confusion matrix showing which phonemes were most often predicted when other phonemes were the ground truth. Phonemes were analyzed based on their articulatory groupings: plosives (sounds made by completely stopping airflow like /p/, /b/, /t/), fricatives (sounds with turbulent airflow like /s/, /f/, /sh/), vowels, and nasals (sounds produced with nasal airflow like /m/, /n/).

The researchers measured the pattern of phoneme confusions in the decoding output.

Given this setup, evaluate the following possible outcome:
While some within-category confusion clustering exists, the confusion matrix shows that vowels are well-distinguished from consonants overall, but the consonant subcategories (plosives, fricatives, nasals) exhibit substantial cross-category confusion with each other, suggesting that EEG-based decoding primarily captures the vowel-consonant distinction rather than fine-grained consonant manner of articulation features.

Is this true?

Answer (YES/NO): NO